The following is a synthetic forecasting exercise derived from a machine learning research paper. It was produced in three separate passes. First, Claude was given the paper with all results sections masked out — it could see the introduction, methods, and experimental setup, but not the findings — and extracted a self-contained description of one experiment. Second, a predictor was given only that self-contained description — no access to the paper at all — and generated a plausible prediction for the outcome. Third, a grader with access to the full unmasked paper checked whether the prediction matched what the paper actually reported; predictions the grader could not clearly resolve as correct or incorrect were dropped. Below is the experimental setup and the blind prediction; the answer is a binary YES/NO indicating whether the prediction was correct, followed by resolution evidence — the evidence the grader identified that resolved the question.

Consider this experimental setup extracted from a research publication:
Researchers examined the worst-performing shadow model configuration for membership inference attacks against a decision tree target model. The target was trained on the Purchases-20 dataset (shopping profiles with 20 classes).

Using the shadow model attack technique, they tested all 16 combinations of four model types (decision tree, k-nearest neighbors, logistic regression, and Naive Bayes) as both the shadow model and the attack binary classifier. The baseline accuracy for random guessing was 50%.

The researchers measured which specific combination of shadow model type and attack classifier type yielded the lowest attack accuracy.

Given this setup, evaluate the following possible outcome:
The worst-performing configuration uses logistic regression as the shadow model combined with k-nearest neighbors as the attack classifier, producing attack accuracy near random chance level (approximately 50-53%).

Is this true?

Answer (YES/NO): NO